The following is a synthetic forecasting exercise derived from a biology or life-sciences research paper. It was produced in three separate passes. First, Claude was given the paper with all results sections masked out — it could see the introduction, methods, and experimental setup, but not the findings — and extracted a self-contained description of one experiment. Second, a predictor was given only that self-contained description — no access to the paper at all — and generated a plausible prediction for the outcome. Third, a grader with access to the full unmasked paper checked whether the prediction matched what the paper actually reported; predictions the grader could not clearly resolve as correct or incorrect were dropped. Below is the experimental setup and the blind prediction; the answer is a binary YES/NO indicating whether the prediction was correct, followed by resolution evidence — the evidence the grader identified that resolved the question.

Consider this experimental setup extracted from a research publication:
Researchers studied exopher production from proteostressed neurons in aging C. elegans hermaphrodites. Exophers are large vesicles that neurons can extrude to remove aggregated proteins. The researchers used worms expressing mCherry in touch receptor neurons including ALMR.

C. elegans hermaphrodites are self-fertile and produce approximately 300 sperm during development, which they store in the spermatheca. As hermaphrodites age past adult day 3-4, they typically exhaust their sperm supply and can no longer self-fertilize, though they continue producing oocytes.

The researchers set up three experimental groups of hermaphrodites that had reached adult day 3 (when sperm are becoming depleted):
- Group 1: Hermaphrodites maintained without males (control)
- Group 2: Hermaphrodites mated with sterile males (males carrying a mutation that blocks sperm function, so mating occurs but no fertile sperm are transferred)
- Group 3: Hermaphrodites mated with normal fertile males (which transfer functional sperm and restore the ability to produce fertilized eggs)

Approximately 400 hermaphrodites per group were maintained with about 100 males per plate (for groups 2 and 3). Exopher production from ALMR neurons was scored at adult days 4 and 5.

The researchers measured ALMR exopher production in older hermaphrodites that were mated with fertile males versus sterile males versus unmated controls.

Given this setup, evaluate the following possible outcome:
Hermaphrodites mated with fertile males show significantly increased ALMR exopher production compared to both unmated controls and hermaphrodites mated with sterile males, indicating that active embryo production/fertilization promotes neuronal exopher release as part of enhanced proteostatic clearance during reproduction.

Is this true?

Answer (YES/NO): YES